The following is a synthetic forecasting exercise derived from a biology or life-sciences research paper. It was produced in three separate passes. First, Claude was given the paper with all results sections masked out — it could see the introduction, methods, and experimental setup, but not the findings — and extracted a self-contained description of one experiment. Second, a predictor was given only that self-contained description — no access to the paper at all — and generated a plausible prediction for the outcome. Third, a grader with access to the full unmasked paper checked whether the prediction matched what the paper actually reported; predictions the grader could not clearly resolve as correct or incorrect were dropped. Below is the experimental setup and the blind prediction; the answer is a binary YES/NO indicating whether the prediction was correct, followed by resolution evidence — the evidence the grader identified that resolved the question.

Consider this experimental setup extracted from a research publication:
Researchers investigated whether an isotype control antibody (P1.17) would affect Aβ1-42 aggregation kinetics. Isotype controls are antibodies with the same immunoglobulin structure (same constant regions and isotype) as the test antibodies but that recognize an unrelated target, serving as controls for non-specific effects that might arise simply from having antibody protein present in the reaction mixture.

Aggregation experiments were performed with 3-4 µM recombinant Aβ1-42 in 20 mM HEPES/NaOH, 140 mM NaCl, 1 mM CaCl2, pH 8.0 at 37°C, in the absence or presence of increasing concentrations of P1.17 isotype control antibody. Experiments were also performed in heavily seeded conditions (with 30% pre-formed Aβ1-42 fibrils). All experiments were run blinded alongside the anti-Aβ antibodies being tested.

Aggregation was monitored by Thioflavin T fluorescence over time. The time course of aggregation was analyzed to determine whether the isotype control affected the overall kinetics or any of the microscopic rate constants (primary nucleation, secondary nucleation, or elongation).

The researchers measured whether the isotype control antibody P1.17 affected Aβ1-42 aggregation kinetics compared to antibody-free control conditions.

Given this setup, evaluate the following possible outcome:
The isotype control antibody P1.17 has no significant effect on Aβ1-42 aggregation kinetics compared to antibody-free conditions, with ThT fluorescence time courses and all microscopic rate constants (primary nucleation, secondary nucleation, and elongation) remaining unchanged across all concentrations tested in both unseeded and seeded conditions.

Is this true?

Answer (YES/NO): YES